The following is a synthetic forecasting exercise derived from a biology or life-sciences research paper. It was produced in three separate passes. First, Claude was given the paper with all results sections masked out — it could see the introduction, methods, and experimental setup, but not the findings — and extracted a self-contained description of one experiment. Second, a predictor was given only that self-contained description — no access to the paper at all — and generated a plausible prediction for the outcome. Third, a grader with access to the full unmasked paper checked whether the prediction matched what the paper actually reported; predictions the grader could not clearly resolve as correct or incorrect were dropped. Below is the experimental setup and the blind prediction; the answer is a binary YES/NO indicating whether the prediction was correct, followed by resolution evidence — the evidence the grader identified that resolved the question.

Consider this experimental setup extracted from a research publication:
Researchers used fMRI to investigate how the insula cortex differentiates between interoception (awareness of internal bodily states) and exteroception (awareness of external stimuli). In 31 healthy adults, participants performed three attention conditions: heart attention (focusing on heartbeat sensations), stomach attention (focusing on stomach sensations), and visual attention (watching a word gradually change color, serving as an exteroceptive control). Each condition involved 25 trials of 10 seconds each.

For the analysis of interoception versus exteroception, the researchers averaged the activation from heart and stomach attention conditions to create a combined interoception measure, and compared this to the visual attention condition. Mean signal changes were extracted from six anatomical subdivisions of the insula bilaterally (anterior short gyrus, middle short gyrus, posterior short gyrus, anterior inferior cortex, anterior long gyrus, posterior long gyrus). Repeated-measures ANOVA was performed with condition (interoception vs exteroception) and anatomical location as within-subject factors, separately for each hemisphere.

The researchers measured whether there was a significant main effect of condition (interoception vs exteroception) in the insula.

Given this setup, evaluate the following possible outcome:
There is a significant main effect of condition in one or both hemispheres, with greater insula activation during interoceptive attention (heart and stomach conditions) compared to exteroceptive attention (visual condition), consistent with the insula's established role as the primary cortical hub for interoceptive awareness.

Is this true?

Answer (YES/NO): NO